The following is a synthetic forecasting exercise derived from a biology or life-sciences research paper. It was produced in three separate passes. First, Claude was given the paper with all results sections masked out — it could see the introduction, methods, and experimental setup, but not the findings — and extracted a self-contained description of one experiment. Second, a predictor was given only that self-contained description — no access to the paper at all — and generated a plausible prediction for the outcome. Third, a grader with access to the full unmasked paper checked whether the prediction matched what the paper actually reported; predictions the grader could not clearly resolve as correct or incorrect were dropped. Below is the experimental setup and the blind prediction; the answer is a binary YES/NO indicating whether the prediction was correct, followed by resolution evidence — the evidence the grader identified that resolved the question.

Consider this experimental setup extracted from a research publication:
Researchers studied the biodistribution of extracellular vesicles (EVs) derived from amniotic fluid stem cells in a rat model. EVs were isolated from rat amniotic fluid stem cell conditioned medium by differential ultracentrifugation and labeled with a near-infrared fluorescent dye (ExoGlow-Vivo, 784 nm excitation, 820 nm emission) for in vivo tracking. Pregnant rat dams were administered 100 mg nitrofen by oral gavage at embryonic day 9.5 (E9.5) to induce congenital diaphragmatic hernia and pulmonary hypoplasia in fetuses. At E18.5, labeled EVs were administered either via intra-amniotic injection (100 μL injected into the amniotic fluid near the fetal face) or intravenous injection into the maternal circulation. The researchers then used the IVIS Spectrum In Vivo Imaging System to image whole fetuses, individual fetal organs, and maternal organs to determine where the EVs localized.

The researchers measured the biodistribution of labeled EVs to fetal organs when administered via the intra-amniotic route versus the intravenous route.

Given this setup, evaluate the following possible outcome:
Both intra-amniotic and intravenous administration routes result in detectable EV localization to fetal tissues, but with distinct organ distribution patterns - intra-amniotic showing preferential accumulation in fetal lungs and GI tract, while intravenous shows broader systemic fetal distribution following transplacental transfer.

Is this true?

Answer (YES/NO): NO